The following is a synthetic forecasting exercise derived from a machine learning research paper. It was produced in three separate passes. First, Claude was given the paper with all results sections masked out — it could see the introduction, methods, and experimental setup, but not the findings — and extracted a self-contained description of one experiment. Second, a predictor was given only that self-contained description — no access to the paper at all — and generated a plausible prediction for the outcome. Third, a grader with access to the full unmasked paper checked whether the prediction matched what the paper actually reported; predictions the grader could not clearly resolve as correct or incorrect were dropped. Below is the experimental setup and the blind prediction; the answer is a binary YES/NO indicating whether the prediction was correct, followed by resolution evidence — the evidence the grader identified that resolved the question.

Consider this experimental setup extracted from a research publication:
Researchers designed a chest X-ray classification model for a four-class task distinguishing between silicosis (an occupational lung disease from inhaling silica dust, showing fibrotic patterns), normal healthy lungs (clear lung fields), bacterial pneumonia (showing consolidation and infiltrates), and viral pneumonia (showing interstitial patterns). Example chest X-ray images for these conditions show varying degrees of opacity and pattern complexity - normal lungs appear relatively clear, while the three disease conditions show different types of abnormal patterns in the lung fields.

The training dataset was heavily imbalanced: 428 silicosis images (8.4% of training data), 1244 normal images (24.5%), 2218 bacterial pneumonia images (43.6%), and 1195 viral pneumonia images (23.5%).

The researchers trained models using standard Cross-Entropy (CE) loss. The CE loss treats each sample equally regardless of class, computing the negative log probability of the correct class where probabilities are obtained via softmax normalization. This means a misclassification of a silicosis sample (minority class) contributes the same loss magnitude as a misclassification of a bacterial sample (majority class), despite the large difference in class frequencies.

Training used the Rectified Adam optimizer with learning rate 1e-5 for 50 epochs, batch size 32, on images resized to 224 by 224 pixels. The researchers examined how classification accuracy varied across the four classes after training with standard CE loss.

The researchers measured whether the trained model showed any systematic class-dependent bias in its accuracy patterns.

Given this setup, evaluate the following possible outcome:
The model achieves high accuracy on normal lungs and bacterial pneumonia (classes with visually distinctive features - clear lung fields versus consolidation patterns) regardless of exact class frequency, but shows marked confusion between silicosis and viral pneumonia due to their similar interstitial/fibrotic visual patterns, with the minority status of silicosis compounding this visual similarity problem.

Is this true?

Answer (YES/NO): NO